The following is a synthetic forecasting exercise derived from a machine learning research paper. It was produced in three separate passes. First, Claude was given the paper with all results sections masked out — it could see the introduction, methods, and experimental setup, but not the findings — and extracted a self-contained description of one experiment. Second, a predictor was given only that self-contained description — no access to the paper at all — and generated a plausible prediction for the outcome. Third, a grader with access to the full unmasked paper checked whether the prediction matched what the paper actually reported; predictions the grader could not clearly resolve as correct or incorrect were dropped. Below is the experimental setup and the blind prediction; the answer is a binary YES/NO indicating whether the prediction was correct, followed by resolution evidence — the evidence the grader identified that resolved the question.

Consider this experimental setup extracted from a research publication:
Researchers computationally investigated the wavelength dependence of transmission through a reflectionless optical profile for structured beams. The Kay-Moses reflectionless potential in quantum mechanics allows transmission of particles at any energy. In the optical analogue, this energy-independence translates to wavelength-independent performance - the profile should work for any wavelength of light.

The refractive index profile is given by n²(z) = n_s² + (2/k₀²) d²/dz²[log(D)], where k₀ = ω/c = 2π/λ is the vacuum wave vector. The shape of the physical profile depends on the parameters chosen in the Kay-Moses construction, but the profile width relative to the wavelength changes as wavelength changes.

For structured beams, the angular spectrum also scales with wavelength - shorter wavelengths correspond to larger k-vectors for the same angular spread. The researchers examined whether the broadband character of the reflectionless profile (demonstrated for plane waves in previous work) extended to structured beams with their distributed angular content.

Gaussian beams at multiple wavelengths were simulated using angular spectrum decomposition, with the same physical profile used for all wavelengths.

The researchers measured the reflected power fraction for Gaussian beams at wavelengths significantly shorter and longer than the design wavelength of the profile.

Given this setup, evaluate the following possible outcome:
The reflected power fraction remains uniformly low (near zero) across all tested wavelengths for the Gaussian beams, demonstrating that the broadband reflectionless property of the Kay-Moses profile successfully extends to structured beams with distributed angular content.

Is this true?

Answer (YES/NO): YES